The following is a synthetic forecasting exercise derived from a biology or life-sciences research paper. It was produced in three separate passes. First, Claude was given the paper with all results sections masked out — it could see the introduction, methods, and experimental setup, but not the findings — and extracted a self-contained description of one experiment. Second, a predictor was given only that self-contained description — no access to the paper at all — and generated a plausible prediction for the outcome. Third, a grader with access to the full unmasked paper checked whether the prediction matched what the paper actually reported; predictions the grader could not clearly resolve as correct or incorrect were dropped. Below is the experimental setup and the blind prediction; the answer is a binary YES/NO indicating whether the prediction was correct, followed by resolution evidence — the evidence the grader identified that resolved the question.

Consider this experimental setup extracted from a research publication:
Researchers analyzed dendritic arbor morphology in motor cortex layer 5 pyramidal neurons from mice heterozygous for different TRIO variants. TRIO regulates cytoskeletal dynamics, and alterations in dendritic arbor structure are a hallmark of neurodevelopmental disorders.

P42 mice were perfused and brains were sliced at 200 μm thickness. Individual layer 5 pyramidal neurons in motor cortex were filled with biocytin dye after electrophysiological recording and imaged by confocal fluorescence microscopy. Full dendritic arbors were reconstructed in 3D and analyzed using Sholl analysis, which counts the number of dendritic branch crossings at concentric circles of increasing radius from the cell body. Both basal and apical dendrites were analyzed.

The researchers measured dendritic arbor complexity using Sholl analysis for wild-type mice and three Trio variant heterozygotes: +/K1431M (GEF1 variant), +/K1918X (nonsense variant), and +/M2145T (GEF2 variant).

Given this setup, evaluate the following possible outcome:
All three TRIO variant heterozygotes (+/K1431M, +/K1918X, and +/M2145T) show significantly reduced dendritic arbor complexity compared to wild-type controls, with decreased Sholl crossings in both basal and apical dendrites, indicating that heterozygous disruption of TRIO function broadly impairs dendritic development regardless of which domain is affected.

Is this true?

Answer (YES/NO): NO